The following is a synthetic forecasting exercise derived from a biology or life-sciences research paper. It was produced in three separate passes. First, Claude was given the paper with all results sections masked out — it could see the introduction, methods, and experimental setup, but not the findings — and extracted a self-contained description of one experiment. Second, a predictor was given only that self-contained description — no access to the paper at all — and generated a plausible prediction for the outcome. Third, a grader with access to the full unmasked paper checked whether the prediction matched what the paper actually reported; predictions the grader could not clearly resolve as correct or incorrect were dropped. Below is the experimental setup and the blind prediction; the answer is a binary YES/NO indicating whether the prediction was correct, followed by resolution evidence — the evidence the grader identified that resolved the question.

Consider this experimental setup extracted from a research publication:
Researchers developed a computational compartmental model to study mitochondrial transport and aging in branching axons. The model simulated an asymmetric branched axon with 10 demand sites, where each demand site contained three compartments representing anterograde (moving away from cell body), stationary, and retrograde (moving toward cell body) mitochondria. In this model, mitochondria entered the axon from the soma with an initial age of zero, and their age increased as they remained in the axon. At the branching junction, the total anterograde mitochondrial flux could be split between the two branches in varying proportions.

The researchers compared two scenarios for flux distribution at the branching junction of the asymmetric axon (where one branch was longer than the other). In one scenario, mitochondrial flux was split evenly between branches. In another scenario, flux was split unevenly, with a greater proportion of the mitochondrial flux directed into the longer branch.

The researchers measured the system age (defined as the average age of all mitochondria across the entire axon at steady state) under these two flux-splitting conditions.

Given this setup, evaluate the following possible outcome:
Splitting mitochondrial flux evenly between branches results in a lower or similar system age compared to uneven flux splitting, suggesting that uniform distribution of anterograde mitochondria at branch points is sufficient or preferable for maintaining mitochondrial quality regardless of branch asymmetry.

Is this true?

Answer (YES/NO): YES